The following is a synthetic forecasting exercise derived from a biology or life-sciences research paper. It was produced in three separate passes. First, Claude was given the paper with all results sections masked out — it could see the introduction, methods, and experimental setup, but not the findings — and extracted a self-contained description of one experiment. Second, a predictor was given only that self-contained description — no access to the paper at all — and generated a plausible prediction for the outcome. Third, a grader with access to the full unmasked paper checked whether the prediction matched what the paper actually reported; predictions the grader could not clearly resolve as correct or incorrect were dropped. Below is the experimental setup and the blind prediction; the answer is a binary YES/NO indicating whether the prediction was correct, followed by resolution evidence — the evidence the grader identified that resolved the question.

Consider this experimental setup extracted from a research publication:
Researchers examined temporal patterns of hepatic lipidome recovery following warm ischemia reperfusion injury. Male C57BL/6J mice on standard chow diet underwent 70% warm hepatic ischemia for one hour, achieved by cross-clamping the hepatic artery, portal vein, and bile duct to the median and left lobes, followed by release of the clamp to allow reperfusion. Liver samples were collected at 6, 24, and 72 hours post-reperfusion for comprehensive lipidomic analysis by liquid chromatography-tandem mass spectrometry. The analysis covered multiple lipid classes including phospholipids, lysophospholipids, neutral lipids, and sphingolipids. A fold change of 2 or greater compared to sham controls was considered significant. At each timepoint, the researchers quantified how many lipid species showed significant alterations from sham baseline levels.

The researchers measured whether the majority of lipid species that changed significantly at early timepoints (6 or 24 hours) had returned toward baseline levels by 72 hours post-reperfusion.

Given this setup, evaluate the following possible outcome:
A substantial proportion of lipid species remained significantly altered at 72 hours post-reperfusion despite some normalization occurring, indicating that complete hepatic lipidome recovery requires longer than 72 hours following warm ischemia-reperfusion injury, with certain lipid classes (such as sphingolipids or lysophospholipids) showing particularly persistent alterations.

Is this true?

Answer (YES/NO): NO